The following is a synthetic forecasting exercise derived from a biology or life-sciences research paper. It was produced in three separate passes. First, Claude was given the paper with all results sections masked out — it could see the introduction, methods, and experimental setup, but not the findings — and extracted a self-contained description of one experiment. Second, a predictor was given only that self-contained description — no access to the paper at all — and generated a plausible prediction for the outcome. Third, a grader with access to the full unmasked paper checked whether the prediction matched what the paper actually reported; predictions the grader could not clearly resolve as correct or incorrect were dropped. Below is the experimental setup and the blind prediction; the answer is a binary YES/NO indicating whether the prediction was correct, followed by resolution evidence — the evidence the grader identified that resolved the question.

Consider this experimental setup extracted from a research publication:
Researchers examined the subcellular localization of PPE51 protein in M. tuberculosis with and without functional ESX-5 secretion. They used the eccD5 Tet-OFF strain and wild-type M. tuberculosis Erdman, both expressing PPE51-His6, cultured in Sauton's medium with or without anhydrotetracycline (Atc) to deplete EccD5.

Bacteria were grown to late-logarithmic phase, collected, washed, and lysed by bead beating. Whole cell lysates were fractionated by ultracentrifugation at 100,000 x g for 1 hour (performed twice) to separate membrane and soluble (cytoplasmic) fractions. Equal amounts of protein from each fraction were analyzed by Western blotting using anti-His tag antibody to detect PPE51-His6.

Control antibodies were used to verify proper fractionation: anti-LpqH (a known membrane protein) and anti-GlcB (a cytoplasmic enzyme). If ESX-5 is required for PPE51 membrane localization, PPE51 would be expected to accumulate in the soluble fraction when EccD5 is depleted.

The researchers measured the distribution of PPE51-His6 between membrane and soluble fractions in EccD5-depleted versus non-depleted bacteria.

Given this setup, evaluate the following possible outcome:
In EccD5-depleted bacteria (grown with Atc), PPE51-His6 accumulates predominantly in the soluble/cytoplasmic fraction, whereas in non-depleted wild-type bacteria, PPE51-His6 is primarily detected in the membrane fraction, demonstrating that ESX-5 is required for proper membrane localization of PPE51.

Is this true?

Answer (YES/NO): NO